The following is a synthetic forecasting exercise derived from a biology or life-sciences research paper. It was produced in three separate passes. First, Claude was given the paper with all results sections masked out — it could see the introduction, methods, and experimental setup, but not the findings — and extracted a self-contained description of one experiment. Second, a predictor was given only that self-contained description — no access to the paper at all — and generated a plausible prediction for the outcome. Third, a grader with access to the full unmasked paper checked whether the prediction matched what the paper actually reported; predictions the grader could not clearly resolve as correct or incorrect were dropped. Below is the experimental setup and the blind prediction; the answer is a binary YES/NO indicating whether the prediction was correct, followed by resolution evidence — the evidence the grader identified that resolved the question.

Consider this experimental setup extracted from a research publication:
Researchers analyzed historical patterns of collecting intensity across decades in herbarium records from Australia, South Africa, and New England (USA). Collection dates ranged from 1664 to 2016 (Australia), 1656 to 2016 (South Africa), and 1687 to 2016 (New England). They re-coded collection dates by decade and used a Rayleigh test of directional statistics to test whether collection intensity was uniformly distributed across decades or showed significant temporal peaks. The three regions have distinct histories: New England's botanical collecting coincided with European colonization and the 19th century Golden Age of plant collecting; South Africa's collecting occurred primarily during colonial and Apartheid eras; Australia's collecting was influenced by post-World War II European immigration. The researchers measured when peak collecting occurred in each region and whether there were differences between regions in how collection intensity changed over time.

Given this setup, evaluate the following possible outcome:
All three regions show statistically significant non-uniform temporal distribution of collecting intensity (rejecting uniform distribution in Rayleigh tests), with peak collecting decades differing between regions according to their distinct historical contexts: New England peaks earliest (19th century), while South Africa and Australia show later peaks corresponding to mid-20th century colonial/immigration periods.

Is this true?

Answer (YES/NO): NO